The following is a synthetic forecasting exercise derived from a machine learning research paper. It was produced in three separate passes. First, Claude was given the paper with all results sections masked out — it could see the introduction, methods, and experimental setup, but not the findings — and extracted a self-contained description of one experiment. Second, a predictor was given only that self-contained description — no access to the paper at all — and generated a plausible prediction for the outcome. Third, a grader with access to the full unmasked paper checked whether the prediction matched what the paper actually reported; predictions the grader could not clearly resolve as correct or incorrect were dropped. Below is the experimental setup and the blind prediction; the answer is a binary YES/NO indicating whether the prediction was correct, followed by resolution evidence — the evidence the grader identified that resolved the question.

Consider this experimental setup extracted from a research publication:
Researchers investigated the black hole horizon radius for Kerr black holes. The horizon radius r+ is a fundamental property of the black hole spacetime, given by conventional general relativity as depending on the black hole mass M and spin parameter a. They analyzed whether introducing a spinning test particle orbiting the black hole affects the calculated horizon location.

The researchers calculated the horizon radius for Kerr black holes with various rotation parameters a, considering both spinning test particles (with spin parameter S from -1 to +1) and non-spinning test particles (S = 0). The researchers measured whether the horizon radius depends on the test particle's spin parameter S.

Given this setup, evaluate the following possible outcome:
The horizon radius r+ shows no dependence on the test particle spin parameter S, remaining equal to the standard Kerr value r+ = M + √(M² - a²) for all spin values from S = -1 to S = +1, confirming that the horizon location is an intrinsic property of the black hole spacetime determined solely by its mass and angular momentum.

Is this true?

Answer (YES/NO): YES